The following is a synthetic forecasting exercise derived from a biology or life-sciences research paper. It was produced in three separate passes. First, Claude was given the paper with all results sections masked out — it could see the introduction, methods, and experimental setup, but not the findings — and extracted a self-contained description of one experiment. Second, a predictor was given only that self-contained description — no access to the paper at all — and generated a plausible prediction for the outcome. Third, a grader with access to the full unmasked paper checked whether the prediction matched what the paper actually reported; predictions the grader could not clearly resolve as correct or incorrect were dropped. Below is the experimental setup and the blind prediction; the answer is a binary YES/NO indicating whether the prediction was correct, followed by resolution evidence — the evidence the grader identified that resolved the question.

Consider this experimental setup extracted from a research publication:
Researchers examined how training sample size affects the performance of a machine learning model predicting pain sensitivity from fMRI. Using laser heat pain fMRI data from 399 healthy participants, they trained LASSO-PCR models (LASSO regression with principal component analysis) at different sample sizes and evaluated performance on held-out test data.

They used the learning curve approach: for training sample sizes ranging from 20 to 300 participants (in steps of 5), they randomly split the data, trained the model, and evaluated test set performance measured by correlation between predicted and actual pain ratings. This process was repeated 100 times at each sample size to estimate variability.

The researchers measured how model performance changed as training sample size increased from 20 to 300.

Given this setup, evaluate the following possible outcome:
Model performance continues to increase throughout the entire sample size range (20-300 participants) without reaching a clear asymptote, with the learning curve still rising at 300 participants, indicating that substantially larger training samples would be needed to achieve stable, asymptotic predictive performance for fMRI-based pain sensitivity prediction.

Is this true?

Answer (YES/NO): YES